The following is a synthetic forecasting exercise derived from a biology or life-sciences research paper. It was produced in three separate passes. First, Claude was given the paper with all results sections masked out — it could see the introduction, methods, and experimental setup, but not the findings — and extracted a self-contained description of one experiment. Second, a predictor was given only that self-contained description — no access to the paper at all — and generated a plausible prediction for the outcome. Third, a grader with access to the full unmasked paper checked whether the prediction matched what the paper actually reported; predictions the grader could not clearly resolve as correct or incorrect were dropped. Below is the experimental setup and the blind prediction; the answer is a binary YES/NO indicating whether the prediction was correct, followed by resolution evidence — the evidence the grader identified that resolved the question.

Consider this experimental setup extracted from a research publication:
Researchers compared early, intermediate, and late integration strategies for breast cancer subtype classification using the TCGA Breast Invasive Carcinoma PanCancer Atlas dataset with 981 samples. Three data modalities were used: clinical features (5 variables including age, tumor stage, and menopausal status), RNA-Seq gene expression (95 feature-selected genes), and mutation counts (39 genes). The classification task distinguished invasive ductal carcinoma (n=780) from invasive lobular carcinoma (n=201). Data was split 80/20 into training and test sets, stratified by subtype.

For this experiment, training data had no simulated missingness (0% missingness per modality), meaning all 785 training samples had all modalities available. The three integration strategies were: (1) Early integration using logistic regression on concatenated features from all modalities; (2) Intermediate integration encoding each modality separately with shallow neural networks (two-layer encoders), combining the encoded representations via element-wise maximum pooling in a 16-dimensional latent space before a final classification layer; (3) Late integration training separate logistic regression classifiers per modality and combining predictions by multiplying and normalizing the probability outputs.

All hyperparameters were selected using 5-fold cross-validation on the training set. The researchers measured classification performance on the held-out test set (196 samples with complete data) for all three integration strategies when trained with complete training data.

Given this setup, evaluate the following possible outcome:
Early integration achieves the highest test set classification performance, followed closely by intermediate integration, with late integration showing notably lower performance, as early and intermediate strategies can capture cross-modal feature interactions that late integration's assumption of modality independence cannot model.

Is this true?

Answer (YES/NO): NO